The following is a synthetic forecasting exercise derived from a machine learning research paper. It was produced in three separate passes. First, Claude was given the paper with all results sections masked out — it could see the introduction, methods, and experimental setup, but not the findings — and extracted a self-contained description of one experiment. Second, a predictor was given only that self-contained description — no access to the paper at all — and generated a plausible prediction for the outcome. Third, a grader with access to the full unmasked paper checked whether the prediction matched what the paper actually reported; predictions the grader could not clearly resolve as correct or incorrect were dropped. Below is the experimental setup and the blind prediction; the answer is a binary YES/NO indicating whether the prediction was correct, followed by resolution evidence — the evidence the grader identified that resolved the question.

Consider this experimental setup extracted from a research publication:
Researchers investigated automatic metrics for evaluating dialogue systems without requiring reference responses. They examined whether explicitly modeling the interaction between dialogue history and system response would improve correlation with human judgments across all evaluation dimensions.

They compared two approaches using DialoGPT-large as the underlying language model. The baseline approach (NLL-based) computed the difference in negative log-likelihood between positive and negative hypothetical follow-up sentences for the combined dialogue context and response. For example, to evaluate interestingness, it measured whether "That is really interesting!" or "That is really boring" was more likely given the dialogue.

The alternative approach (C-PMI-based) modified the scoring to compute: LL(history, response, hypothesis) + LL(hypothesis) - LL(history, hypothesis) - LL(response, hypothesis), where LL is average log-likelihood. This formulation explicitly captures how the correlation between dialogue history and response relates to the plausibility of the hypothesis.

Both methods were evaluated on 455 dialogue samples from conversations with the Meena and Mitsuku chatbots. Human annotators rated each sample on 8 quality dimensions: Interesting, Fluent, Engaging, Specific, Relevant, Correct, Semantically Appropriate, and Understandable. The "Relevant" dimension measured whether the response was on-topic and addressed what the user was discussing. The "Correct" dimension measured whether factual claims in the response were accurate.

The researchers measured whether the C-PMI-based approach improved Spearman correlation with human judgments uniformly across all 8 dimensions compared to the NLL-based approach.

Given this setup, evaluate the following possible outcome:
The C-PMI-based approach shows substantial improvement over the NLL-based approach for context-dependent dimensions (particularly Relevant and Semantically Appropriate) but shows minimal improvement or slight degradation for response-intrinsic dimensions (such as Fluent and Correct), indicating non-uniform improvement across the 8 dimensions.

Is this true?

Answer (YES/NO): NO